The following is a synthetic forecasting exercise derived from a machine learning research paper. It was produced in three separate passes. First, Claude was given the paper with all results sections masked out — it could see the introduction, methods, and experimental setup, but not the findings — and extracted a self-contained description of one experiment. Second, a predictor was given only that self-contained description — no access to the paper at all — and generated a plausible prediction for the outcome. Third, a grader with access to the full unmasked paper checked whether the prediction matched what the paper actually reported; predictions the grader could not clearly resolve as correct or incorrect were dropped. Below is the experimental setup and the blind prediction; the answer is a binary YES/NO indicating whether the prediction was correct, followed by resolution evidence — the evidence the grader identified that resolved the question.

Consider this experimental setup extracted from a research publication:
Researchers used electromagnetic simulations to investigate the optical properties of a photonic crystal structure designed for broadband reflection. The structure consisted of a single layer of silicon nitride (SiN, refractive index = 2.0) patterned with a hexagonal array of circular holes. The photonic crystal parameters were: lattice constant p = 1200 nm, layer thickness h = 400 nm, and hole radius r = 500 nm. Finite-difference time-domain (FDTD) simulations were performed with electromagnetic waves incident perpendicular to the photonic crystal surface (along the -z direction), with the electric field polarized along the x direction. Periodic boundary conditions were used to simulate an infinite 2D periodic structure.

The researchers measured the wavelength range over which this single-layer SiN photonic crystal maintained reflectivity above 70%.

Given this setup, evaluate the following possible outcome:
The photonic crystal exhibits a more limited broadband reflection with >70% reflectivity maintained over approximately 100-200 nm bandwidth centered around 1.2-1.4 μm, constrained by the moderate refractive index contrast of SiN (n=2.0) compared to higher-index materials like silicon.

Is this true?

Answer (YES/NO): NO